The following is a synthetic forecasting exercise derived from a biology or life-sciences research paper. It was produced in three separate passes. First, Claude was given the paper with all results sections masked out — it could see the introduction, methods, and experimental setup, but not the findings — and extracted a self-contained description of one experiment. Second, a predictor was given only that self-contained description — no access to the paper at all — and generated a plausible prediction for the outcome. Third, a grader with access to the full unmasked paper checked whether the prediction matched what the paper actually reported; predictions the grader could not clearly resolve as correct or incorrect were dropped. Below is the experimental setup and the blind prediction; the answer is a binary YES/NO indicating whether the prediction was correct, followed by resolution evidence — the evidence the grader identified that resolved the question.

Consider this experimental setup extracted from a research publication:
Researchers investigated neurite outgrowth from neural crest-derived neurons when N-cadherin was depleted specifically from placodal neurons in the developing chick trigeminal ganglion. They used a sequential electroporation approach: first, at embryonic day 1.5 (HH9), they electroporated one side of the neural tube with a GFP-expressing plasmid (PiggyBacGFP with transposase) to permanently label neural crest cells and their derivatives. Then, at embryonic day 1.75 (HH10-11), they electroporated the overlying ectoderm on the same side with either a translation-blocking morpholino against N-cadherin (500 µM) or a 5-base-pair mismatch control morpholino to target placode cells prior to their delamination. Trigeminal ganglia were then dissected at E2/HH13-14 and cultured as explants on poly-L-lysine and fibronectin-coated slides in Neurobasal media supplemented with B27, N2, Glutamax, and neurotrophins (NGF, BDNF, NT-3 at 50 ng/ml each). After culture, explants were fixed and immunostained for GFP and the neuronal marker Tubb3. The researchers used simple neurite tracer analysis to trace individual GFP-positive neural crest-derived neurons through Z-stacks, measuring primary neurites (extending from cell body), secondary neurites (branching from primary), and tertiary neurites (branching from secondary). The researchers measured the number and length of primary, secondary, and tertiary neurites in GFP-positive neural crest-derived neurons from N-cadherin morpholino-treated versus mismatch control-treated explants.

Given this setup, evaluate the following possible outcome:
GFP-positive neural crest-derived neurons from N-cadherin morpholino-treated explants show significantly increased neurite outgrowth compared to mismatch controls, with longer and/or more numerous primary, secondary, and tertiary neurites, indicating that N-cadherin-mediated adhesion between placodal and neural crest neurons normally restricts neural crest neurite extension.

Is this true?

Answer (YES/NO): NO